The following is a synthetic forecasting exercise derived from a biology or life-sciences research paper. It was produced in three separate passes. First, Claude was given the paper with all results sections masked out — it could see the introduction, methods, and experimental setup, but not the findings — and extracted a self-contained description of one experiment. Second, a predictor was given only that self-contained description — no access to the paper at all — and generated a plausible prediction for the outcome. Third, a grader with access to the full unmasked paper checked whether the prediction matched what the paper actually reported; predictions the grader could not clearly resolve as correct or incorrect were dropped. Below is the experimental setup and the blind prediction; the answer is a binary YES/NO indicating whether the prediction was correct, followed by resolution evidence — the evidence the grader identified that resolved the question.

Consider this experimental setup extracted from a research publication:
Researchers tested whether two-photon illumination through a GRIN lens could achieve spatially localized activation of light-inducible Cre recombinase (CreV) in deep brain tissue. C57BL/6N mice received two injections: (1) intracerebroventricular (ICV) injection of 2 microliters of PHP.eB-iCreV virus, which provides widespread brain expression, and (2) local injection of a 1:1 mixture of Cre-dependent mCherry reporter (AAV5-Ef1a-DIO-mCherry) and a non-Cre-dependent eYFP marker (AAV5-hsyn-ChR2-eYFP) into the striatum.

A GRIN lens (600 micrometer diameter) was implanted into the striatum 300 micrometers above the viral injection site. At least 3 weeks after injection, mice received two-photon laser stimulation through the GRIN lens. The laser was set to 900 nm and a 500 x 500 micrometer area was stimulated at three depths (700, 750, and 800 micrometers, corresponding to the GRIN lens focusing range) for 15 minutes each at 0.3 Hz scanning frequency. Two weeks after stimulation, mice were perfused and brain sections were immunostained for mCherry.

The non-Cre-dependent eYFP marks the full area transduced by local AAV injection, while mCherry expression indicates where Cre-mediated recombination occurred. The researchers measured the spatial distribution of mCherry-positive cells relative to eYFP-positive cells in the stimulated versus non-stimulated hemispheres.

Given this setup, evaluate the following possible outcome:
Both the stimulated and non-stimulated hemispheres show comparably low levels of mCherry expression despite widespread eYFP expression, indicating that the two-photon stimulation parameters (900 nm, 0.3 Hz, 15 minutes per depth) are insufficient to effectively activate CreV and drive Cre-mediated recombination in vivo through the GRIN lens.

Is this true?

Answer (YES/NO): NO